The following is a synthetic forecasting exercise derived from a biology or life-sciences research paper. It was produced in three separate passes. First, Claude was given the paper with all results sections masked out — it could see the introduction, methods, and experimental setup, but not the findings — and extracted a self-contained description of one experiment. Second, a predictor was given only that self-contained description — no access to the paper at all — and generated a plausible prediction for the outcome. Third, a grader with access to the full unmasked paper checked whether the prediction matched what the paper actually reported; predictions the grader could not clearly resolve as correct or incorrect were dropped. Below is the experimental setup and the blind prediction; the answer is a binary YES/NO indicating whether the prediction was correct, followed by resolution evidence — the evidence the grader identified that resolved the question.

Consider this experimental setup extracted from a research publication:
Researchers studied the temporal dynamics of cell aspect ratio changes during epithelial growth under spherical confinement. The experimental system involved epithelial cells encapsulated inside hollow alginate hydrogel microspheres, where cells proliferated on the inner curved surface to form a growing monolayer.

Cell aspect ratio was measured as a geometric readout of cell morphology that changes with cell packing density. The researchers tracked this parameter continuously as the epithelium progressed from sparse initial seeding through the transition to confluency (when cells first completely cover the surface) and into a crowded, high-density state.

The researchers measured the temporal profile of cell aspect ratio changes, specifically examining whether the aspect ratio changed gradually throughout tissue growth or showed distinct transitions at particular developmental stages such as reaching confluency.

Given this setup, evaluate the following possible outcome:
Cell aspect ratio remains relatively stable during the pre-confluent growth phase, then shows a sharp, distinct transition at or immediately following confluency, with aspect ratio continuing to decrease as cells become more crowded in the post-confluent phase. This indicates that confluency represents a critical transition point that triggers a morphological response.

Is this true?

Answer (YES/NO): NO